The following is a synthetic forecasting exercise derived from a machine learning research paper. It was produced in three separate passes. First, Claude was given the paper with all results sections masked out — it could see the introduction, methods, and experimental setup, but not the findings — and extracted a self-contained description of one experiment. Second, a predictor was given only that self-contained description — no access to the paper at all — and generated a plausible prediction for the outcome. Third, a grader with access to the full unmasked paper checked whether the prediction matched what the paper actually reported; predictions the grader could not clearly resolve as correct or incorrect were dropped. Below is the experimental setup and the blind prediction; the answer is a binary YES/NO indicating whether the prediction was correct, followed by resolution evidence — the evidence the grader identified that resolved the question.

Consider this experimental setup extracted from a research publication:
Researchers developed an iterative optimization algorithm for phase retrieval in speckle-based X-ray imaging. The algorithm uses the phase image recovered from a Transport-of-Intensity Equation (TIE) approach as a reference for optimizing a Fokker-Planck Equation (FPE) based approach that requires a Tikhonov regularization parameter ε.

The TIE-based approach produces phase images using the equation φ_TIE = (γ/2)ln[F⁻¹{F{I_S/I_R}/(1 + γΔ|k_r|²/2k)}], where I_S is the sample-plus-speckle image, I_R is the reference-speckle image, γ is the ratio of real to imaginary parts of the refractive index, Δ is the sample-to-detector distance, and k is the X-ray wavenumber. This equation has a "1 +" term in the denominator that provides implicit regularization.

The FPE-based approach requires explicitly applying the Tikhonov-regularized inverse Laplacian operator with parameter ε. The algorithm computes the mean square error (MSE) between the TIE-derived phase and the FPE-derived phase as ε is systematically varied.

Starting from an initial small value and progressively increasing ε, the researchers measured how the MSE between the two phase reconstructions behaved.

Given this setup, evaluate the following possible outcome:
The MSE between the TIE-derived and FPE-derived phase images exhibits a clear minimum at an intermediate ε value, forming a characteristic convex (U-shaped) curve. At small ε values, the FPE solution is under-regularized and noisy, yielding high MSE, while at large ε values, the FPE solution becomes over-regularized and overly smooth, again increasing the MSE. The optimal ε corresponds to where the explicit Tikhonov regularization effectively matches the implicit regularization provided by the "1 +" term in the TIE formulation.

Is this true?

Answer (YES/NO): YES